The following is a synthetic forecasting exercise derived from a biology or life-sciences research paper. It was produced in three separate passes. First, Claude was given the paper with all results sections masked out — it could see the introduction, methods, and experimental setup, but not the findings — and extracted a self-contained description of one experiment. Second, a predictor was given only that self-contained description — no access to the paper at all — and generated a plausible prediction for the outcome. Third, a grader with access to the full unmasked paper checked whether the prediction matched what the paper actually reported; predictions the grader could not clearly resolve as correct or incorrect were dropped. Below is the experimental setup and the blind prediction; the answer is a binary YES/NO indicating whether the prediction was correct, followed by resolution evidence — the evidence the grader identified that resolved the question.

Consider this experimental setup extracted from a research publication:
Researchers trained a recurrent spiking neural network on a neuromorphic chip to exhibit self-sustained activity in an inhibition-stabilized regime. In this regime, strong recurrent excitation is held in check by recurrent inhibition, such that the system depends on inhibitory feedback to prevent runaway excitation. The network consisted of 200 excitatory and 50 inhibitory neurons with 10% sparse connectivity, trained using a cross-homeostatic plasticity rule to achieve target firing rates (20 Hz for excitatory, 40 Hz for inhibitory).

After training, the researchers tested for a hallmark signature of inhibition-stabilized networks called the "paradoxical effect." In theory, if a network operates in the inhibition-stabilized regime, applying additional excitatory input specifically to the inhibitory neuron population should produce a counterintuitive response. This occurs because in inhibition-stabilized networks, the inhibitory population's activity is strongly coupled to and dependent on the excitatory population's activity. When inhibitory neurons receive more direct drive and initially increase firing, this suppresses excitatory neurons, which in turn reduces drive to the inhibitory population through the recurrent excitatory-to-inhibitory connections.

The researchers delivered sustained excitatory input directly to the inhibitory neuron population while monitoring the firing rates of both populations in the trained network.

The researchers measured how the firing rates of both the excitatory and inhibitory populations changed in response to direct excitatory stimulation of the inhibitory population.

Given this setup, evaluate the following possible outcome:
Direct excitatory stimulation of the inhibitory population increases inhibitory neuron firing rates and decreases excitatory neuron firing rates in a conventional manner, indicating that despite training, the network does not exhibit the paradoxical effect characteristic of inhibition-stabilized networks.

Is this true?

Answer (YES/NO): NO